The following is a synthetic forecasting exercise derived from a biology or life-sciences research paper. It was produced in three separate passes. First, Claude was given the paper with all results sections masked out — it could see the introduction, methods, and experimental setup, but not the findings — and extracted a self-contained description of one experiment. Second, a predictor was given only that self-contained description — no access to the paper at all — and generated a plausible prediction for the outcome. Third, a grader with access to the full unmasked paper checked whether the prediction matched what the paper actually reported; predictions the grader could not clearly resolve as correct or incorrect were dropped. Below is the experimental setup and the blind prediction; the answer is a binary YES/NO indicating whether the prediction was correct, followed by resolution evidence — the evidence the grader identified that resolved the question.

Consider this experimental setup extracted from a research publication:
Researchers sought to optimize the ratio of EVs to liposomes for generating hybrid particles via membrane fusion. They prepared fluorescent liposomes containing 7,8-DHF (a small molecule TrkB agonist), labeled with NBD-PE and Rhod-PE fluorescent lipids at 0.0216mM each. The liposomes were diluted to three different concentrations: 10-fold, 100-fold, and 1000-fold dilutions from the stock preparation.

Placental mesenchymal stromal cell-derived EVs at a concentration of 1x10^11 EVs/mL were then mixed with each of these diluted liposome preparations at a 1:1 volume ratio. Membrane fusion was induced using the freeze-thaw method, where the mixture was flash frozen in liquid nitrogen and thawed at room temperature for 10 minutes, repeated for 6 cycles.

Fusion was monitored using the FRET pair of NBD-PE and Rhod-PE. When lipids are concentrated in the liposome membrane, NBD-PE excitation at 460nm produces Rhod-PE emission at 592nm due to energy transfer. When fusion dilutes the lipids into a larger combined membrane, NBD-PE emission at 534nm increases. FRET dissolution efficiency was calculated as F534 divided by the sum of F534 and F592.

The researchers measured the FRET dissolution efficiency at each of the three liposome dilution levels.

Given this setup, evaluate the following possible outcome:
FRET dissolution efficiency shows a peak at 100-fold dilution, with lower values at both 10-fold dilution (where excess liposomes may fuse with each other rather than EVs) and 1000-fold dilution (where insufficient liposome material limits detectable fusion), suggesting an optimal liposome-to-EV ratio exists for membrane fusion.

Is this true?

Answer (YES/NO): NO